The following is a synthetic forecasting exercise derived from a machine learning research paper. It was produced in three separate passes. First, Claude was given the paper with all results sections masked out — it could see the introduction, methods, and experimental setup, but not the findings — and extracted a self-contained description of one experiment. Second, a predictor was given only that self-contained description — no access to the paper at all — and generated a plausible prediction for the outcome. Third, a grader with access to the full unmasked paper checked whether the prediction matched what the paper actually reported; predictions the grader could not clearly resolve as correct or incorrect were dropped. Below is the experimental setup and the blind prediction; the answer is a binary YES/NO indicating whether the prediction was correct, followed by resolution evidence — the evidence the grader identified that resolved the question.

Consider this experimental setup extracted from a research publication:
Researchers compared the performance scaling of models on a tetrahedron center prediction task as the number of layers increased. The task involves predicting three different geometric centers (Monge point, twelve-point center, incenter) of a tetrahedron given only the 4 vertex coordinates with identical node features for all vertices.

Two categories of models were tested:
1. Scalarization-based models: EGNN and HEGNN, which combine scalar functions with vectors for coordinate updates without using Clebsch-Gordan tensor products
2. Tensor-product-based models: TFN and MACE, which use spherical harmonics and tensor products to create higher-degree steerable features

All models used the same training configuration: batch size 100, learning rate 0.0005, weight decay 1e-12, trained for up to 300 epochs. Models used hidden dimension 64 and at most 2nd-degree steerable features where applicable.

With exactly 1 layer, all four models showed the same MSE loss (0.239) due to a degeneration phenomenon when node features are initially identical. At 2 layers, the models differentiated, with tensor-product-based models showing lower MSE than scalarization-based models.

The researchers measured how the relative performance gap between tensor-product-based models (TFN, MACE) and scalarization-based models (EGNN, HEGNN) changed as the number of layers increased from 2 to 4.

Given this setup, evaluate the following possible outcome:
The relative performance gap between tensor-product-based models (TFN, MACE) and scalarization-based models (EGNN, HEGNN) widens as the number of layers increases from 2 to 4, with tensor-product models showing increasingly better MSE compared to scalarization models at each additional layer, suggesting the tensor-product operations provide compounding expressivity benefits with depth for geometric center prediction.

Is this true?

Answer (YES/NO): NO